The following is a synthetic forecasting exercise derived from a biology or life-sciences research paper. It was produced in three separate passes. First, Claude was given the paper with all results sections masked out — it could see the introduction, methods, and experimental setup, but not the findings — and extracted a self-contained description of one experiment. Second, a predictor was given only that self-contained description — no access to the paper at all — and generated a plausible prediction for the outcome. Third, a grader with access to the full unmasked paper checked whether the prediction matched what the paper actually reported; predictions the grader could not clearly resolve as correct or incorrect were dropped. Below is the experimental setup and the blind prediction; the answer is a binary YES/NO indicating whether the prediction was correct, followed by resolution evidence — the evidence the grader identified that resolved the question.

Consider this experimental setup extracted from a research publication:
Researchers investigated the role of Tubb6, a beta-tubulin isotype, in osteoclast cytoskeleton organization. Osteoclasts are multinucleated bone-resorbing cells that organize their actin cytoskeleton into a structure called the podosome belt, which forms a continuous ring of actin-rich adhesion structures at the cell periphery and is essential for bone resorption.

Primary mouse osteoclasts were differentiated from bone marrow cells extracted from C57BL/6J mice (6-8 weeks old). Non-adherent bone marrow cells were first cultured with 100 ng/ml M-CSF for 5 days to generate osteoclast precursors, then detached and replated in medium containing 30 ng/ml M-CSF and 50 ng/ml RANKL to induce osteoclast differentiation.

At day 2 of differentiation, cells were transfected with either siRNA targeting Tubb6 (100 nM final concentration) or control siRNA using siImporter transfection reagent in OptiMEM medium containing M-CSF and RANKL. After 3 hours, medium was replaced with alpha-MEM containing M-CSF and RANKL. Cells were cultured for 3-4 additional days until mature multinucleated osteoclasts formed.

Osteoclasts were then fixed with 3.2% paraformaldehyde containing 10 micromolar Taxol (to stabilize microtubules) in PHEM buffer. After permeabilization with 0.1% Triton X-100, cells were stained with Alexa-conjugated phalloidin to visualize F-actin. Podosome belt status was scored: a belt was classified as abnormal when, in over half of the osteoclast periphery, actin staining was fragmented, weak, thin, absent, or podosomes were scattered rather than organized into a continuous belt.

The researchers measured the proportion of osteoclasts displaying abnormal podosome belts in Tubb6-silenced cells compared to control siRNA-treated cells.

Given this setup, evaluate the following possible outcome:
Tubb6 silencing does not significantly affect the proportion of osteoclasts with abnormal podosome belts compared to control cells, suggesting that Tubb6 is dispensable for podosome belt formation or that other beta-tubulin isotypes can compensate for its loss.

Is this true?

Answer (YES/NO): NO